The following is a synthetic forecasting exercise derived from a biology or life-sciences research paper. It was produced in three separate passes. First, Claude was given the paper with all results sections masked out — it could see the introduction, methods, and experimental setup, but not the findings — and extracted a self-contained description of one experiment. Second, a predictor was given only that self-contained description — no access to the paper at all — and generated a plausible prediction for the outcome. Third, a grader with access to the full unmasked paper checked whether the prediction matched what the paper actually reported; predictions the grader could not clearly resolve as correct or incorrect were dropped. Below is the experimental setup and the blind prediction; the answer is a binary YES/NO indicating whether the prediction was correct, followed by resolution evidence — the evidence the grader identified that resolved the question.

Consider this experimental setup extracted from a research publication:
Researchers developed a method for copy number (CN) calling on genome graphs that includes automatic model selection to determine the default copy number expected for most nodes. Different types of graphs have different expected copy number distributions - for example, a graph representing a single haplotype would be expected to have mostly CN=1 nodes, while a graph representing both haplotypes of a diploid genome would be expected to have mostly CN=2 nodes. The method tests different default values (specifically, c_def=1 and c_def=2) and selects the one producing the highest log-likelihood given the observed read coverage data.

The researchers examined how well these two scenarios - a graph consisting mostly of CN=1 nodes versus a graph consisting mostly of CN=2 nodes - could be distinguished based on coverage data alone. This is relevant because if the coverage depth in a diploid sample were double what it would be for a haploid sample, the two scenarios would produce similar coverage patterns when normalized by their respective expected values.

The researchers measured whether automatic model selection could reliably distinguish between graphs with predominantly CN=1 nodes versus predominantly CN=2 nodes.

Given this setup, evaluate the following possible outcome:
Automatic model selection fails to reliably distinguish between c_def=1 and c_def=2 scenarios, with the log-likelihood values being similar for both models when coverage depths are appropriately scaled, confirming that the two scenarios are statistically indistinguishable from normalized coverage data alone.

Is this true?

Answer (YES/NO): NO